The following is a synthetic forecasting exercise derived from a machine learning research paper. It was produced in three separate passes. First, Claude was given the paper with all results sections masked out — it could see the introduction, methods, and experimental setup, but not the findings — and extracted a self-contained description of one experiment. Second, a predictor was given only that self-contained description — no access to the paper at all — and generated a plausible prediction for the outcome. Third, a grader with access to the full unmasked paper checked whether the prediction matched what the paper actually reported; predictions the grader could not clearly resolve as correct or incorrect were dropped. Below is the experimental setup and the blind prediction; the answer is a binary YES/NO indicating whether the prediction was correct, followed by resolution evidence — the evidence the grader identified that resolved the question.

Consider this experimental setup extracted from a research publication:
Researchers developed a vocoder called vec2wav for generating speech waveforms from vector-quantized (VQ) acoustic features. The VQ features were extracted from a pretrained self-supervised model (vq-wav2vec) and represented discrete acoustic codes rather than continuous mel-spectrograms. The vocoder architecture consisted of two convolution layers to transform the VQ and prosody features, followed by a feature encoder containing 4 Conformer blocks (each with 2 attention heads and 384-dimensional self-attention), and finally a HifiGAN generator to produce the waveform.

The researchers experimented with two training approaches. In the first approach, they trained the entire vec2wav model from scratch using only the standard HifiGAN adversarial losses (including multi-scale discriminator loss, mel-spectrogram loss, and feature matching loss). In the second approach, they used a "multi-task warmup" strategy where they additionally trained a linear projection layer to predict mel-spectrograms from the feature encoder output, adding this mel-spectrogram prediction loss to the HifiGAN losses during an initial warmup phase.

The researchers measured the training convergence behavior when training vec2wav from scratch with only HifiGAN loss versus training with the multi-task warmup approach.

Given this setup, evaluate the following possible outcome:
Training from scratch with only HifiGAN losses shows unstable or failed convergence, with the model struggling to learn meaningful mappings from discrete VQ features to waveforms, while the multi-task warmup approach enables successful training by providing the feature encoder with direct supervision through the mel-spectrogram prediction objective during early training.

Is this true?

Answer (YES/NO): YES